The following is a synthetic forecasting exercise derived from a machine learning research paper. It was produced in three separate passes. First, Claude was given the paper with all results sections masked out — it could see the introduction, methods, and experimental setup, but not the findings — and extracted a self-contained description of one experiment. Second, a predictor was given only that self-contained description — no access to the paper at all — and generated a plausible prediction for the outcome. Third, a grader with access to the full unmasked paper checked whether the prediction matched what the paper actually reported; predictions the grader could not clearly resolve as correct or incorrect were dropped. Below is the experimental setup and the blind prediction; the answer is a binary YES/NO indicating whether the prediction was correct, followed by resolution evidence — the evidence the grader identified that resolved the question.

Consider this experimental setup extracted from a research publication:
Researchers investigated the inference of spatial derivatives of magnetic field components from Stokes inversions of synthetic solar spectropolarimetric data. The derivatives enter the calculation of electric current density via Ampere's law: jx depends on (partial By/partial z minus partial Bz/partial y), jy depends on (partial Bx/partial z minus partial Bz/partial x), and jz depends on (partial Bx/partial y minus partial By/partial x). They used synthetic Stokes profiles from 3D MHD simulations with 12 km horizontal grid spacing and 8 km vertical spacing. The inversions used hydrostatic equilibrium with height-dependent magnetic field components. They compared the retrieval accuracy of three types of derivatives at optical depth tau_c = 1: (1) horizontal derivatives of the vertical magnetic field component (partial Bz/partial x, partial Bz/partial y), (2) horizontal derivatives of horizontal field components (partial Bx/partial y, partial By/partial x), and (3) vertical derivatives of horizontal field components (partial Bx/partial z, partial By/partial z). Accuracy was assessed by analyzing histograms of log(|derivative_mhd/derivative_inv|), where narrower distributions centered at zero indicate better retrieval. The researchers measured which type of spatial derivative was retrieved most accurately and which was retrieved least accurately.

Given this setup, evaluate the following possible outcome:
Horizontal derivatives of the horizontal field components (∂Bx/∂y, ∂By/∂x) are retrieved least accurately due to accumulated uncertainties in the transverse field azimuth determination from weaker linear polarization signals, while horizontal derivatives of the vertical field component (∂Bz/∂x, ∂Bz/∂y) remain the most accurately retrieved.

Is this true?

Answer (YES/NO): NO